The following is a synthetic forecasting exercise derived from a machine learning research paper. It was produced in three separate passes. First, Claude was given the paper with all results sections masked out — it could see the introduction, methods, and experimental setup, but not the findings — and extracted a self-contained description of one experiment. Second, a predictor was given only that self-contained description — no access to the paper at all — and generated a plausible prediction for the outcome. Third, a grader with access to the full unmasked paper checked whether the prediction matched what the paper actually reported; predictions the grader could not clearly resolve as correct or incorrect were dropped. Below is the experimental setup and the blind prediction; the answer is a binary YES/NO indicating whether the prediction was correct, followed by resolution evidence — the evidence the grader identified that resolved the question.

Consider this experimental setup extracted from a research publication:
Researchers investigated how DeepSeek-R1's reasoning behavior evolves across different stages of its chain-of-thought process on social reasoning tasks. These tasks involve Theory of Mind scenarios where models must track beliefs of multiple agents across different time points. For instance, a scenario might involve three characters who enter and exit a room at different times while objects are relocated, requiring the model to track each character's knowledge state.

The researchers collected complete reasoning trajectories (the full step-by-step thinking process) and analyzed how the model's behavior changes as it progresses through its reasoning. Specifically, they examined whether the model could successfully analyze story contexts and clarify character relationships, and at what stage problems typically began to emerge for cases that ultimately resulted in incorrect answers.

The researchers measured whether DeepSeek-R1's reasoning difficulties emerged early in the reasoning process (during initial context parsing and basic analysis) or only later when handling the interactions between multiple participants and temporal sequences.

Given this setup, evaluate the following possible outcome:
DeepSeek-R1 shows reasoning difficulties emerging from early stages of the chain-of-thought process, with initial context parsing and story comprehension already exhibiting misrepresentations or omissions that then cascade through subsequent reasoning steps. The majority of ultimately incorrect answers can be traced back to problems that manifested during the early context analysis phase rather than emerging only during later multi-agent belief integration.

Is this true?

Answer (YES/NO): NO